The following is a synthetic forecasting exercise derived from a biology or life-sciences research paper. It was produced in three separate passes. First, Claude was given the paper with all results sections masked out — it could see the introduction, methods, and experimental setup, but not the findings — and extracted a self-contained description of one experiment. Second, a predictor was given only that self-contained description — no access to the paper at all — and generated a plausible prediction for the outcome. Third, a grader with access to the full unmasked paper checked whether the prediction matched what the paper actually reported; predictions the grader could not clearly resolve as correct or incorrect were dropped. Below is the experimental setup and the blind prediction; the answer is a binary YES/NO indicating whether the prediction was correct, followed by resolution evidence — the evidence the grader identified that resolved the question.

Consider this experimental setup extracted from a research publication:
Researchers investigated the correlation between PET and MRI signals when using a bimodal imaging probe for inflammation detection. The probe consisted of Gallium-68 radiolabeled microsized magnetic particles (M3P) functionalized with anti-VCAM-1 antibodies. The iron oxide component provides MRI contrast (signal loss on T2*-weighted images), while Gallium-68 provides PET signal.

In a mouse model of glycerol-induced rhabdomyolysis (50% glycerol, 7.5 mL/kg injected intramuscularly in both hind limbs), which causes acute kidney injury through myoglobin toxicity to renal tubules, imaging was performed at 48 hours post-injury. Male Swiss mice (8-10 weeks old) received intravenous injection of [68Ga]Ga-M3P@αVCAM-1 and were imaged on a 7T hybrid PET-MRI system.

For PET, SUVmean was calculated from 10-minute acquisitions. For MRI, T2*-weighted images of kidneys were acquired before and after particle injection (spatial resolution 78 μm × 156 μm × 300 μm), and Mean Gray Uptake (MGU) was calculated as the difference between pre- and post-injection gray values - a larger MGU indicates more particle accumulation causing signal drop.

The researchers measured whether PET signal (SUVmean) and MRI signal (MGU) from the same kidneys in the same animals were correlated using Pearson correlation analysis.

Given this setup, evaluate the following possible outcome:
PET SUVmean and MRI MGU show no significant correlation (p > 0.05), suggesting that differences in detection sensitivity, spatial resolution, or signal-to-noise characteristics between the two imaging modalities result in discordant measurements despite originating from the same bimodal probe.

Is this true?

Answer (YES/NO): NO